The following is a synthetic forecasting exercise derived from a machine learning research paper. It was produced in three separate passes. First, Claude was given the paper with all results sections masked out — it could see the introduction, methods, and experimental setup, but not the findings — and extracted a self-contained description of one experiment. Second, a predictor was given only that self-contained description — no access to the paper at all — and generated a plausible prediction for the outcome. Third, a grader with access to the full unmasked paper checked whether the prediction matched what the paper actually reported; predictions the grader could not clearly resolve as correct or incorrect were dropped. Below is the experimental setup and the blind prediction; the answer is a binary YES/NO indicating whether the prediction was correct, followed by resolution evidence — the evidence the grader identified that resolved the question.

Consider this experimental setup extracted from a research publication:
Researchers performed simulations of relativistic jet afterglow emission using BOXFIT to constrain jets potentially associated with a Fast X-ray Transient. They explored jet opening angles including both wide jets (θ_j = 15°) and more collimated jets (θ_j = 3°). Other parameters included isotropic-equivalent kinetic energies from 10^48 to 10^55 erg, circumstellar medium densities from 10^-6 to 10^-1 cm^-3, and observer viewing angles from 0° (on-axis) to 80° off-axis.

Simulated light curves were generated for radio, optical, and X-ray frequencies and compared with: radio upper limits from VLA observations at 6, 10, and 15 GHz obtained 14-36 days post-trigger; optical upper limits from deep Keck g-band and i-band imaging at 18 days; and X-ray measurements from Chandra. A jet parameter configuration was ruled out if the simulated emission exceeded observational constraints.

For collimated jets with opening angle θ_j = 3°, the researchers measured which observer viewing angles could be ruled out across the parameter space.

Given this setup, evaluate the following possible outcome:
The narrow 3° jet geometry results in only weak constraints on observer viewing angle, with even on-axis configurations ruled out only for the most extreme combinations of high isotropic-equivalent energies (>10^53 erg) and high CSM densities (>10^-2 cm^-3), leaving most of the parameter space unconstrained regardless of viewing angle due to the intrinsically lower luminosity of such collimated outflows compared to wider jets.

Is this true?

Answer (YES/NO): NO